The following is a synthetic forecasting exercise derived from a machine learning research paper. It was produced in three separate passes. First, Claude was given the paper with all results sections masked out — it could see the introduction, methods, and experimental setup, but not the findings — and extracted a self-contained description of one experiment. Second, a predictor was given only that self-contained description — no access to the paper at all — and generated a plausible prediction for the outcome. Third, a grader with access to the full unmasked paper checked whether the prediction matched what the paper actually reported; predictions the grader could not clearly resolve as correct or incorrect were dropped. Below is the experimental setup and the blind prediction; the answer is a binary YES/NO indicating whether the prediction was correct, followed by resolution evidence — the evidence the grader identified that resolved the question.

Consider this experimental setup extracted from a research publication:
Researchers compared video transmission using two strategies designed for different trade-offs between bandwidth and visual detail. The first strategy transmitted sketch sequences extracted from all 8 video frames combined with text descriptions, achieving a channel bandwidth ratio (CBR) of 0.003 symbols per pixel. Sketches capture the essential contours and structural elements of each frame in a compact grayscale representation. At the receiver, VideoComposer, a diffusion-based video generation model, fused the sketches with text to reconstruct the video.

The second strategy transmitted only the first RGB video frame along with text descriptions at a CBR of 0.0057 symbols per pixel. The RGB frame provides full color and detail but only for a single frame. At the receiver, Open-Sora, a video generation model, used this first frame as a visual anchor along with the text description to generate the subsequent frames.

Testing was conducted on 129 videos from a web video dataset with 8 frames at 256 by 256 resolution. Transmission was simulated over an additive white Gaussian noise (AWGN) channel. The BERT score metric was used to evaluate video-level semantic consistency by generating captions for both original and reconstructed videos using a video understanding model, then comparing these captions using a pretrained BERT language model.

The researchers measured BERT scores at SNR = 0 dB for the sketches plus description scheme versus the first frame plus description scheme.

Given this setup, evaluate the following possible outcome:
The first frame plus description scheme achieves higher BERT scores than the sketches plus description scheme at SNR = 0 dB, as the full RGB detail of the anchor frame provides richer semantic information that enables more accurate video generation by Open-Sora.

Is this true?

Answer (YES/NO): YES